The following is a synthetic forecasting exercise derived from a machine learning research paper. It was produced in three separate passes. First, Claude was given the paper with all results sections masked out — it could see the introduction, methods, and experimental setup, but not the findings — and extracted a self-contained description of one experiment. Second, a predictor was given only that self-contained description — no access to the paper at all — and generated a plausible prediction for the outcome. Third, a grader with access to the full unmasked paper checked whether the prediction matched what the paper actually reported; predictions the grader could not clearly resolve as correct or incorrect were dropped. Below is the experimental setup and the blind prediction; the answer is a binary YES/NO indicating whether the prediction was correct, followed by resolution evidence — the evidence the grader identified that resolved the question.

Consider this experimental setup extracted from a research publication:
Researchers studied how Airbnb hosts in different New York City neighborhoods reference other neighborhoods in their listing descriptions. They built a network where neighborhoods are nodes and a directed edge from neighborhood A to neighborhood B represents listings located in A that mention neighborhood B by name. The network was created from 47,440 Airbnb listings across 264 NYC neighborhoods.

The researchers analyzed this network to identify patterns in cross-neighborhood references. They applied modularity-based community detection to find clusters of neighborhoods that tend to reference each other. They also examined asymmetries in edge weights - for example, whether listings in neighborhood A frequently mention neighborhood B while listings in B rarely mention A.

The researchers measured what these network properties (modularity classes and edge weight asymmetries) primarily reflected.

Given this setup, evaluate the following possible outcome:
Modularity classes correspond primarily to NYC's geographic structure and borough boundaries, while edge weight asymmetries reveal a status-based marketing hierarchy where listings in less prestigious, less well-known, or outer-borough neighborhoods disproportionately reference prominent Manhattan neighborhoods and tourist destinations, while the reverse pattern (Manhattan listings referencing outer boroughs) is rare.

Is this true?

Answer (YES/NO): YES